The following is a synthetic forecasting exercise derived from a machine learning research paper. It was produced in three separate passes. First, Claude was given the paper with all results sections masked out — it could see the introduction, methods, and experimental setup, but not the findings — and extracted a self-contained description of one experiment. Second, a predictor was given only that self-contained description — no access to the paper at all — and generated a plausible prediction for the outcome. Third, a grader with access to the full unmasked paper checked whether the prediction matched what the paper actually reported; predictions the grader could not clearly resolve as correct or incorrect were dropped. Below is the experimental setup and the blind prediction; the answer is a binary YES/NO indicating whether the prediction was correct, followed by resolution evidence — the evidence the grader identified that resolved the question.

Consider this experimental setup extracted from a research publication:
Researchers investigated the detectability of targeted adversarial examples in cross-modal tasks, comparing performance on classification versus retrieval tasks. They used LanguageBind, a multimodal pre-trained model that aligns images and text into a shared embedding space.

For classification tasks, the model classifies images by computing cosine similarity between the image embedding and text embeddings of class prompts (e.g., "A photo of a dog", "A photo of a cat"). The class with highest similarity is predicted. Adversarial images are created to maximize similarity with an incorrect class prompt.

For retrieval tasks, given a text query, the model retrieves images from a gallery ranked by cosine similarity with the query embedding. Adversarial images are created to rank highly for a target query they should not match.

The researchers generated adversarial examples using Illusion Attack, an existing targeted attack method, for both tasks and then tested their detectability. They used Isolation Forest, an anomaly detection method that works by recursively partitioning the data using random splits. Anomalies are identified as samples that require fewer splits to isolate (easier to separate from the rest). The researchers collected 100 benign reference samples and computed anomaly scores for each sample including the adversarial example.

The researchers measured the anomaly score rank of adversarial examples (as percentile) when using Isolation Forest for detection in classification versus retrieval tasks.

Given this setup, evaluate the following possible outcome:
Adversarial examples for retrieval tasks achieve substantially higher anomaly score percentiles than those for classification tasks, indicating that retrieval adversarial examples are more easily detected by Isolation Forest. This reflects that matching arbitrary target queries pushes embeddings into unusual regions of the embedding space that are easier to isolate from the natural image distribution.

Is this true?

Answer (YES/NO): NO